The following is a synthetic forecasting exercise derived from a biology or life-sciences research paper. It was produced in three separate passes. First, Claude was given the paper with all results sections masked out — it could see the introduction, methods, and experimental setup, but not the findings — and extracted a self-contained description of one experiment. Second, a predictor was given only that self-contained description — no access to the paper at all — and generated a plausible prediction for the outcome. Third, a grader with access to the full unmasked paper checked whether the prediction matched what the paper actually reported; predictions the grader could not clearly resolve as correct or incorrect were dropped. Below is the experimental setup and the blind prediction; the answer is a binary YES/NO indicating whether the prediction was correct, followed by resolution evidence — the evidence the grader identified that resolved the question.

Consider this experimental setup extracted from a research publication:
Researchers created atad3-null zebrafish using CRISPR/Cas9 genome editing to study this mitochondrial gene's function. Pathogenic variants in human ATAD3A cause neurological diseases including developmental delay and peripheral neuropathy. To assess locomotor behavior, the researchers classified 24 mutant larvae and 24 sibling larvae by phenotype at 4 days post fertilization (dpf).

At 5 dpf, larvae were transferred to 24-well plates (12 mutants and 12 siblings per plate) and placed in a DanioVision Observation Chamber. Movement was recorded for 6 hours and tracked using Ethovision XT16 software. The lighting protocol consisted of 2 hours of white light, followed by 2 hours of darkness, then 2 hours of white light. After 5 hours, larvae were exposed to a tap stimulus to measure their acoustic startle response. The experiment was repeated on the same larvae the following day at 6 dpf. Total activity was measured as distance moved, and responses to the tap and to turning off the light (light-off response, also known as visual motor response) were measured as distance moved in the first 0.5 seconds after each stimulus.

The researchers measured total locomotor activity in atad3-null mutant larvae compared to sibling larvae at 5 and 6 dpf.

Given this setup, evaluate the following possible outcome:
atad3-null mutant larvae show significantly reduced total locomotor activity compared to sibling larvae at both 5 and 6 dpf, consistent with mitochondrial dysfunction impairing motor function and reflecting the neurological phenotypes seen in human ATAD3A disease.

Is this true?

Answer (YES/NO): YES